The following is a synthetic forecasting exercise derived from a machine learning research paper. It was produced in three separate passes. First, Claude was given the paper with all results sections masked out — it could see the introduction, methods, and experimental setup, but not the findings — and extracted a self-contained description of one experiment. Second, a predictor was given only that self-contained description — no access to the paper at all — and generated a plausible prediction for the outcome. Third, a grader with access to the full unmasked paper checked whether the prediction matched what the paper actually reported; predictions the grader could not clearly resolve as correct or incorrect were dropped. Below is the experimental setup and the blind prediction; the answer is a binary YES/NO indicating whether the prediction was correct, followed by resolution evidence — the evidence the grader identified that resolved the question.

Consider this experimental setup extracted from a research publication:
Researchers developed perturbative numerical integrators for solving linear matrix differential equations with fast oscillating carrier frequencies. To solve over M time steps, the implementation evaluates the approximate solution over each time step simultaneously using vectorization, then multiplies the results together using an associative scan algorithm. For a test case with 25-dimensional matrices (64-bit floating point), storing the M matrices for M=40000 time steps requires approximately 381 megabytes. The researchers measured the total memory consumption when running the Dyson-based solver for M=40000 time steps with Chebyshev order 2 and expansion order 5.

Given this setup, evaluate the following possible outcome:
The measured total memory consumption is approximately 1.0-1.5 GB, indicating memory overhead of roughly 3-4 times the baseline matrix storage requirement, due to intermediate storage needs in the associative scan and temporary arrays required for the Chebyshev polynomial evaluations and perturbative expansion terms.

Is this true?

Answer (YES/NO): NO